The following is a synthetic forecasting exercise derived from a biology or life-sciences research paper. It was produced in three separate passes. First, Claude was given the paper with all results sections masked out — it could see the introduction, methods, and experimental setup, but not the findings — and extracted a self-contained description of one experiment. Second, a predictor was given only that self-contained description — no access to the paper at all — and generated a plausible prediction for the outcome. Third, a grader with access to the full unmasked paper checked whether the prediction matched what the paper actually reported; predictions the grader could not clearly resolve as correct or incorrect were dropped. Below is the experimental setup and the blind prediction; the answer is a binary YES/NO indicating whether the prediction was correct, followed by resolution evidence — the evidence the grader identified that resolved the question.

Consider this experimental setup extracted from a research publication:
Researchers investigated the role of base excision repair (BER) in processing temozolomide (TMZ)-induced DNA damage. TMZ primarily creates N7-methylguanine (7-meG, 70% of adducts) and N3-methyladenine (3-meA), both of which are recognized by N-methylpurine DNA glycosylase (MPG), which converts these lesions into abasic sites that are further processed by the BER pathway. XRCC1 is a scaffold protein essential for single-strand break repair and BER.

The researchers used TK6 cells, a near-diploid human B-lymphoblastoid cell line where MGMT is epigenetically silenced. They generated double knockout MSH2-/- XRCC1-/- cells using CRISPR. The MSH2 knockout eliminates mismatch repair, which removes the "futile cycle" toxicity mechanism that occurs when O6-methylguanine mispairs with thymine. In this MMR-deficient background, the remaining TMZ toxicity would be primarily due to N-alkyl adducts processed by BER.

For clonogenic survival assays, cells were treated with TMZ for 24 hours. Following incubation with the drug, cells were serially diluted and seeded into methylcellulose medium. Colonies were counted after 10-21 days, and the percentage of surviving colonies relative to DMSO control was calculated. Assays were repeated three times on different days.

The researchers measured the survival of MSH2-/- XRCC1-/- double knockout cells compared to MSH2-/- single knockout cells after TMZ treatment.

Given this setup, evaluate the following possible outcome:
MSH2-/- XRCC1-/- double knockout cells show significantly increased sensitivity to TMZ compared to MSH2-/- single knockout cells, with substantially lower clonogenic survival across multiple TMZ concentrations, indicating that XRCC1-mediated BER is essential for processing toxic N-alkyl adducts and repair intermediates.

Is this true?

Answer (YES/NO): YES